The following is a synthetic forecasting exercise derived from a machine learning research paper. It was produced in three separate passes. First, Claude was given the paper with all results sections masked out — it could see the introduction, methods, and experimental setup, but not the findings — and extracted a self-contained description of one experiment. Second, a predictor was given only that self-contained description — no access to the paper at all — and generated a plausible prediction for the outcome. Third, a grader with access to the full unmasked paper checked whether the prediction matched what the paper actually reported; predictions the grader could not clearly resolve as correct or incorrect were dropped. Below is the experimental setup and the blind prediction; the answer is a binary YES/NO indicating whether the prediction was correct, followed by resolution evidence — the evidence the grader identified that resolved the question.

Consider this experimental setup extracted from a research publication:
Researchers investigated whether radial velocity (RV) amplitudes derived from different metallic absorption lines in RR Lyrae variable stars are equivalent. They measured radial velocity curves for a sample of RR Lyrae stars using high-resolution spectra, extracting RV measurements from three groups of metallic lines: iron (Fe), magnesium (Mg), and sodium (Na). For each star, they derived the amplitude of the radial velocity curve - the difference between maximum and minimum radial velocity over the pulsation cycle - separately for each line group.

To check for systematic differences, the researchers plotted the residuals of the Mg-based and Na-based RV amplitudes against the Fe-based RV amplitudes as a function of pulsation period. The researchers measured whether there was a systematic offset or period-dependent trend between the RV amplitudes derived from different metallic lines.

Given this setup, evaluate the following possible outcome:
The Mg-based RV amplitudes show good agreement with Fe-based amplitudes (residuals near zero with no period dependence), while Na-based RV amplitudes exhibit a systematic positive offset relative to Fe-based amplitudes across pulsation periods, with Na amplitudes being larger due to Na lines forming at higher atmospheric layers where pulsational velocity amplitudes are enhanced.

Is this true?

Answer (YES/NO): NO